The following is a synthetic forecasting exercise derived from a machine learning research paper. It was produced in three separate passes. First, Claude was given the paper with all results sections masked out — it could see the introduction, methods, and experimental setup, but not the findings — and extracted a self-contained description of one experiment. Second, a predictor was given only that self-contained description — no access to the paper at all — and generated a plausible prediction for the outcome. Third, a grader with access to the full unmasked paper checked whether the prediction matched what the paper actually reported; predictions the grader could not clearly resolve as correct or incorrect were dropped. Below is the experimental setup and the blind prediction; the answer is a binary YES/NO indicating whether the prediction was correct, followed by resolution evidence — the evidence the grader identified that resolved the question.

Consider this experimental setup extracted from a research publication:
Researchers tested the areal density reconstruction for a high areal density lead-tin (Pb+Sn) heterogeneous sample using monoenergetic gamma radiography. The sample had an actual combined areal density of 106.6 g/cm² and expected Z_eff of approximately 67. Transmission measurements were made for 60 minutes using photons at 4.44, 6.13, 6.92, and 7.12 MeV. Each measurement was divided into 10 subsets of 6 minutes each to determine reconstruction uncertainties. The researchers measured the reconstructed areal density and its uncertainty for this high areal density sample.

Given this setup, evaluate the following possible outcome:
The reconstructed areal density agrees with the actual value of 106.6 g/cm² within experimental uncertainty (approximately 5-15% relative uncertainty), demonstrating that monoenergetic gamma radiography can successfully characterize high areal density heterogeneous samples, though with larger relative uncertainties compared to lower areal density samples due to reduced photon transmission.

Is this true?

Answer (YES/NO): YES